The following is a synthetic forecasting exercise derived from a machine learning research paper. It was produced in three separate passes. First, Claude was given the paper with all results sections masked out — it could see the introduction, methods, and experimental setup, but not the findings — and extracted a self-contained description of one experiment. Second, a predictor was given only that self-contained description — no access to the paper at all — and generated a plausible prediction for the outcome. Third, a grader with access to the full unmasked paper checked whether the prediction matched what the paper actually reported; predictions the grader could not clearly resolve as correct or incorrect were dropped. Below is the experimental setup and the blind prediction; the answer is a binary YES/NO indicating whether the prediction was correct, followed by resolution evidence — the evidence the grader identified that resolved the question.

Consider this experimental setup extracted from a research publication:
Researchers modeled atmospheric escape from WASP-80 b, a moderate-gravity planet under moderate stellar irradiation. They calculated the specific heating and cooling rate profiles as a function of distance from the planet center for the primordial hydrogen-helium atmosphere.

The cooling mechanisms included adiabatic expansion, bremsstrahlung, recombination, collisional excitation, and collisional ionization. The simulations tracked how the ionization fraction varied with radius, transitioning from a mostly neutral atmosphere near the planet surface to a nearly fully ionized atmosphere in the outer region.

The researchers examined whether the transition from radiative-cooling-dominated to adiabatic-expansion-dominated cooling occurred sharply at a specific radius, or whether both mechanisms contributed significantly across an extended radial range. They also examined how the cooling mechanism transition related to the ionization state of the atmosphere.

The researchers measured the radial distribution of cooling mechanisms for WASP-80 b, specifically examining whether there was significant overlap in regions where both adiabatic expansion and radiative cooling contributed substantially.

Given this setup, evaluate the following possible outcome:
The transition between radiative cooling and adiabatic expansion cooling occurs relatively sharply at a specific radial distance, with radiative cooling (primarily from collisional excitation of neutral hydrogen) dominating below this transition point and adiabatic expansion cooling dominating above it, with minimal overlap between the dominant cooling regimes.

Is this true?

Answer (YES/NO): NO